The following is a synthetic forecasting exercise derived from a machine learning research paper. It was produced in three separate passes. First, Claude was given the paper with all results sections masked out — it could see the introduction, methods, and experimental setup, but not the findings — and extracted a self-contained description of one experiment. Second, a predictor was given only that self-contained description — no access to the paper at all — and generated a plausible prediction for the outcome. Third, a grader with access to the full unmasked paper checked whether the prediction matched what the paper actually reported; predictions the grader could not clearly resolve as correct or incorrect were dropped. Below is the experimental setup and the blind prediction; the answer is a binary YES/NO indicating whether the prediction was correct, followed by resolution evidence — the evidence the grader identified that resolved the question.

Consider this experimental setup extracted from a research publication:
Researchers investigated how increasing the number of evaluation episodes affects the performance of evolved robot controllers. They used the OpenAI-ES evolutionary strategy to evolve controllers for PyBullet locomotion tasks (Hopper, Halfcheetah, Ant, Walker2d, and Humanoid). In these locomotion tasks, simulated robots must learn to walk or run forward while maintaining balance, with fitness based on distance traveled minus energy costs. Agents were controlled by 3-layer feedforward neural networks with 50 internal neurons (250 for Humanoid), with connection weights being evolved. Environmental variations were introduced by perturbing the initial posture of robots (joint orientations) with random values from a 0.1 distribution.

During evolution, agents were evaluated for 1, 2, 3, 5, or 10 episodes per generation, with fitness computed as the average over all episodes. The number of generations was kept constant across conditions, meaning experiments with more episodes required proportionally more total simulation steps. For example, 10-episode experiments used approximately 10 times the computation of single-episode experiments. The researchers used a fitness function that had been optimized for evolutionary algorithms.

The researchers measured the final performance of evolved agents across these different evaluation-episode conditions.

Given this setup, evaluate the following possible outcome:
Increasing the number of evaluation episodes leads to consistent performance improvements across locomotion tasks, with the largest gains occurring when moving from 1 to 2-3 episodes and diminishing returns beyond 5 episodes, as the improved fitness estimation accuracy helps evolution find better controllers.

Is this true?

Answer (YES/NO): NO